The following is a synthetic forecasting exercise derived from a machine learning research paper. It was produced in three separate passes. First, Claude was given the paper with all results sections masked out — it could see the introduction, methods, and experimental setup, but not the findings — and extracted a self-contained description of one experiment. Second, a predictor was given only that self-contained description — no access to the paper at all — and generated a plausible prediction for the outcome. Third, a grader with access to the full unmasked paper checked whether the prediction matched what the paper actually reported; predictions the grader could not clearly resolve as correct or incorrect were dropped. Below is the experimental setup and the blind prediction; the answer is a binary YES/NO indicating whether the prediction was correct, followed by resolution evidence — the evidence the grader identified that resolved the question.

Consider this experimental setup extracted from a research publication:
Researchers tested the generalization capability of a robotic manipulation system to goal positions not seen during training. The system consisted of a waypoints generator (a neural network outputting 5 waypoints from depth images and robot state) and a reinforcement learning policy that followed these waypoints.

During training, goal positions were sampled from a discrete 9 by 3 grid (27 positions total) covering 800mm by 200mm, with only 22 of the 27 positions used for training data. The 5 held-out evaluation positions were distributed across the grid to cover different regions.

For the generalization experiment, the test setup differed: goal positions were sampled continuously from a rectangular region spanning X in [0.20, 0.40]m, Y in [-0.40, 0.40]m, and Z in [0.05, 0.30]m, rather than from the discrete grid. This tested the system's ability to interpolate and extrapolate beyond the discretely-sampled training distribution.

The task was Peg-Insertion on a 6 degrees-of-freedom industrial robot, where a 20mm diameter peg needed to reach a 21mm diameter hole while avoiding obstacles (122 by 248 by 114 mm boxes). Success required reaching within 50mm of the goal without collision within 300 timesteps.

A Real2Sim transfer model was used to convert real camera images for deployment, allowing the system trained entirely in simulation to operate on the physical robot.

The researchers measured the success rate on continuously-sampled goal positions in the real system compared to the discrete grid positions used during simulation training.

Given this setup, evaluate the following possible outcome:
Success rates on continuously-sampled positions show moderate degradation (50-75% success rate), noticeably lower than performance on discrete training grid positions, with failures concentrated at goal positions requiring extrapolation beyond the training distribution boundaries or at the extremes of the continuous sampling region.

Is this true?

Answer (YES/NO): NO